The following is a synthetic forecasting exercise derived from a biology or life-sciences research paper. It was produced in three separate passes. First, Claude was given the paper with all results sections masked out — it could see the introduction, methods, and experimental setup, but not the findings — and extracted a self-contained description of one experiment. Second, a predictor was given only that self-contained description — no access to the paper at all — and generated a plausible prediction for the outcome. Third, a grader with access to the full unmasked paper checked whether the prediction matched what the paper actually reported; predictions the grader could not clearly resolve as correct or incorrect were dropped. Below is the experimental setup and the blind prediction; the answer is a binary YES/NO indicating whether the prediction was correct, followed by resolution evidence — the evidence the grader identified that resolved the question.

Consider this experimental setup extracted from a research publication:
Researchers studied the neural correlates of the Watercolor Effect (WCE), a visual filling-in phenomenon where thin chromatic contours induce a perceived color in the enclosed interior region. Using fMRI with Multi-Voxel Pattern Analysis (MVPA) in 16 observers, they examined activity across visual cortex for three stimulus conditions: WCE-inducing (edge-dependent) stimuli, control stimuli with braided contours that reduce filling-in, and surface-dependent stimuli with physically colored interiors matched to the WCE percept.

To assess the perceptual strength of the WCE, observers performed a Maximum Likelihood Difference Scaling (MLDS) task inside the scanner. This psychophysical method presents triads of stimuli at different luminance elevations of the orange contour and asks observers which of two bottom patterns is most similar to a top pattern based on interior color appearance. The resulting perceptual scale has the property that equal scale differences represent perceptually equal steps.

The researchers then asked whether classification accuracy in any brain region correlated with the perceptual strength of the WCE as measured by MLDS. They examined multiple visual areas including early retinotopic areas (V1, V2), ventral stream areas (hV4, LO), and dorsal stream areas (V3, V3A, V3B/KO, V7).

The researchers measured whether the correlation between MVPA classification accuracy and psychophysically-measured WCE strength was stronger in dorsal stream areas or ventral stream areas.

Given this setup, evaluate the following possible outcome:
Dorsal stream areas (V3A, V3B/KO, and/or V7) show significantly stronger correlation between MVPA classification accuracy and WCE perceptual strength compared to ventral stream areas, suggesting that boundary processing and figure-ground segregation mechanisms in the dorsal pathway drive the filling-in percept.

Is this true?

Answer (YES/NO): YES